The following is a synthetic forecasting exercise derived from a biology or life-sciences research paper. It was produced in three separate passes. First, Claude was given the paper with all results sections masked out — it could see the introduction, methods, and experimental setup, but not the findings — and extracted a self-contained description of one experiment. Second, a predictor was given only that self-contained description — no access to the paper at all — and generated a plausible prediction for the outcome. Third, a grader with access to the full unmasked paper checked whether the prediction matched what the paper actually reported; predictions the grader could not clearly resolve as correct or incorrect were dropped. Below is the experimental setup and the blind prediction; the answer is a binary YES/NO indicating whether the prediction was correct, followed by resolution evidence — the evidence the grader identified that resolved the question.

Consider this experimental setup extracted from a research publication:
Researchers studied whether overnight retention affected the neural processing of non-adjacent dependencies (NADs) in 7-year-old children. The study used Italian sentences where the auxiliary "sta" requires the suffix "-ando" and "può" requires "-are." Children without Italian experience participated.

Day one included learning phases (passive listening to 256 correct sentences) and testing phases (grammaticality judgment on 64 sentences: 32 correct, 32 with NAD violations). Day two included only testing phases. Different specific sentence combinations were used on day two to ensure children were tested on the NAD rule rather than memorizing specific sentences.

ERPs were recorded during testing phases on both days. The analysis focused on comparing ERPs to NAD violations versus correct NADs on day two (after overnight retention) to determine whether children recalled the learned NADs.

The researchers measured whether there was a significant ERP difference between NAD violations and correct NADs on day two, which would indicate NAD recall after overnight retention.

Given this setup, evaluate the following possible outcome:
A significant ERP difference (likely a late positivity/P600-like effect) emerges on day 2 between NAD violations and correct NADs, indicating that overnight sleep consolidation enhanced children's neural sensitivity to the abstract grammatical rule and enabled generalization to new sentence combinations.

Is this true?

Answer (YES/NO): NO